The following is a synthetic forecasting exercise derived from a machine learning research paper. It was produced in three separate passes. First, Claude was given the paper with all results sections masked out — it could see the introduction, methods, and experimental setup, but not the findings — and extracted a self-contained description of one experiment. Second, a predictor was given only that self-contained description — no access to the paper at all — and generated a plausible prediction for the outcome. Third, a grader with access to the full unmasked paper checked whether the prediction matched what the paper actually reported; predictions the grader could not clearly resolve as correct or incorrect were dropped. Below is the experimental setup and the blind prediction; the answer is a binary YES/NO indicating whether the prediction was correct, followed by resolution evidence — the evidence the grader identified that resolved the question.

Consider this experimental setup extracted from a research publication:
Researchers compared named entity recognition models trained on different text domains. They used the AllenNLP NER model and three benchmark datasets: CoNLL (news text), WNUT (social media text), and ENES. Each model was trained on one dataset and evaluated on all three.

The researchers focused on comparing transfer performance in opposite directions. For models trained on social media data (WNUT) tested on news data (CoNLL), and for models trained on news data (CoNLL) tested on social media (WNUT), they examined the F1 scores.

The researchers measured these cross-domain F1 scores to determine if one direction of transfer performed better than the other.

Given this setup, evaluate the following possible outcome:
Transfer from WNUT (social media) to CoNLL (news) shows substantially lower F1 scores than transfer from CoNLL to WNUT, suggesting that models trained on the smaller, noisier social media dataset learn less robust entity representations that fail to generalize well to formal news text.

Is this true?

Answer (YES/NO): NO